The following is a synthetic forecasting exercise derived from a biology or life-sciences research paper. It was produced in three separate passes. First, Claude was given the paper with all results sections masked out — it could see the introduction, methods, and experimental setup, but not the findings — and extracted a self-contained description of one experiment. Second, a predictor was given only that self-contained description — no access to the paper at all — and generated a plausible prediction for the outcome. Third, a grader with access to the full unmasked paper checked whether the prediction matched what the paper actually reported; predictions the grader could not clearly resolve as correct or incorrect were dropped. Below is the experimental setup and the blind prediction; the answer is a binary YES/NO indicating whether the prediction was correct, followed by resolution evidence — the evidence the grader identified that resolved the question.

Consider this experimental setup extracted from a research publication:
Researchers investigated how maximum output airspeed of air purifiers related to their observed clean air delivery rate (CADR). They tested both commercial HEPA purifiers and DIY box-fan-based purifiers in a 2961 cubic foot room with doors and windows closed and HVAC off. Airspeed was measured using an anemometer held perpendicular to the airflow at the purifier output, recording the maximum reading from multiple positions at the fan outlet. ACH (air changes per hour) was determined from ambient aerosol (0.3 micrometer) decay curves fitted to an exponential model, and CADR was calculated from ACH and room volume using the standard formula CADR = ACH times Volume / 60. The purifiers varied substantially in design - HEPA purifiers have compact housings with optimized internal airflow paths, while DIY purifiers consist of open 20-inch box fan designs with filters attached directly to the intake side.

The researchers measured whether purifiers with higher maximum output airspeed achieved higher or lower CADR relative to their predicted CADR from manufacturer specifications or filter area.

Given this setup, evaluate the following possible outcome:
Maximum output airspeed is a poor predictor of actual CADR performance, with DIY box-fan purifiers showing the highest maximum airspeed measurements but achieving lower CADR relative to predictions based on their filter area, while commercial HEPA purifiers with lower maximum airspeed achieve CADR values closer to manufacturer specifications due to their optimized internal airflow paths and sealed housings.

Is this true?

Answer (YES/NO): NO